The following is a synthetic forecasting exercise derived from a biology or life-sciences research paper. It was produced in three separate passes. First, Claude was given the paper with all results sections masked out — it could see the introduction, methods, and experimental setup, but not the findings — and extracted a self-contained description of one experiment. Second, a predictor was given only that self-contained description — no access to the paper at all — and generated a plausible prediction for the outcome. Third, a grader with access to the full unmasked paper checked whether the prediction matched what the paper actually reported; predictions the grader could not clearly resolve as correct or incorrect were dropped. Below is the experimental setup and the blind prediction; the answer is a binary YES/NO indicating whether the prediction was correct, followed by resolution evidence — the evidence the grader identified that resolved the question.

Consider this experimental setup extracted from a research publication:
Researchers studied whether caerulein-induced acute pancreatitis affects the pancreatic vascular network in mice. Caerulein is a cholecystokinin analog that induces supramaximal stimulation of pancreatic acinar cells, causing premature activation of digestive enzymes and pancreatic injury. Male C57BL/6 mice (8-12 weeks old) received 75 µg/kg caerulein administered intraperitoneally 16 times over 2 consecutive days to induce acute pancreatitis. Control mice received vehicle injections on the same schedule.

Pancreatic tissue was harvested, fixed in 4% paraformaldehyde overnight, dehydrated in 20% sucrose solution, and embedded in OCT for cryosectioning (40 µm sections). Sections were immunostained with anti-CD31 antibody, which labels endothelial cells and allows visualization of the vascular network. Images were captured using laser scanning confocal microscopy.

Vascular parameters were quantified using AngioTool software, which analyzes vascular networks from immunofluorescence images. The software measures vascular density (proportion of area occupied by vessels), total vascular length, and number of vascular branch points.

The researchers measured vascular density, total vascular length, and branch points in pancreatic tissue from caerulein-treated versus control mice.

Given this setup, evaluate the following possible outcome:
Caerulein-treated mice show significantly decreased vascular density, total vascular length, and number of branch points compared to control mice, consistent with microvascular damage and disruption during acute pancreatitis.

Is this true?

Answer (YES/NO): NO